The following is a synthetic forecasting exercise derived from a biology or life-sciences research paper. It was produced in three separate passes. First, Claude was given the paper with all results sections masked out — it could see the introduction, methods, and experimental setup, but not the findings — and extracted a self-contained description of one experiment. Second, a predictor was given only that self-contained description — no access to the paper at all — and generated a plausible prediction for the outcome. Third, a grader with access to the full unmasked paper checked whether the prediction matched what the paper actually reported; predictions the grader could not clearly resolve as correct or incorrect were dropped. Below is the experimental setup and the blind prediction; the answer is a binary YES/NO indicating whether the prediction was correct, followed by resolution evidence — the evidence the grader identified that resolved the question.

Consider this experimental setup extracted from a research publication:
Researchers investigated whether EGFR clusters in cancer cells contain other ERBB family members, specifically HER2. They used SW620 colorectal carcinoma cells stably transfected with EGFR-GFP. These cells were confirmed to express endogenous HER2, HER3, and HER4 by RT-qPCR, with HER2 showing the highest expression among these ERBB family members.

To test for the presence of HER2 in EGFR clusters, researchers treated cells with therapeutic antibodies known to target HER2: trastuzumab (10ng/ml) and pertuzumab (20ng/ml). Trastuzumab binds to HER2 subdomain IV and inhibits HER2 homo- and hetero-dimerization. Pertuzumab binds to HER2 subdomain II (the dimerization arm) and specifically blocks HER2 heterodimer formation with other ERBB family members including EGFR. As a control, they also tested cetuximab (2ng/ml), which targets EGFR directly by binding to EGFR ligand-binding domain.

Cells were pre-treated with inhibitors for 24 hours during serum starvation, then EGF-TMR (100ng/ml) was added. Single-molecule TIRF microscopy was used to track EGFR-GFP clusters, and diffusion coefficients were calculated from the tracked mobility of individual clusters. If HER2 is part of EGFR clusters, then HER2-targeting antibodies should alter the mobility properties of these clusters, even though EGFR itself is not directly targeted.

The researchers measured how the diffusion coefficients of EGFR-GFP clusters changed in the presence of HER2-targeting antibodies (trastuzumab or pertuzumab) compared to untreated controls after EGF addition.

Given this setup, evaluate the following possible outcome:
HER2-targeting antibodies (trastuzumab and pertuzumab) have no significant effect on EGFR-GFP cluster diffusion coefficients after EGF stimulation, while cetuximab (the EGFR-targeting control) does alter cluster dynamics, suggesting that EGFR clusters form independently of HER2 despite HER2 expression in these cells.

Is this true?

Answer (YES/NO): NO